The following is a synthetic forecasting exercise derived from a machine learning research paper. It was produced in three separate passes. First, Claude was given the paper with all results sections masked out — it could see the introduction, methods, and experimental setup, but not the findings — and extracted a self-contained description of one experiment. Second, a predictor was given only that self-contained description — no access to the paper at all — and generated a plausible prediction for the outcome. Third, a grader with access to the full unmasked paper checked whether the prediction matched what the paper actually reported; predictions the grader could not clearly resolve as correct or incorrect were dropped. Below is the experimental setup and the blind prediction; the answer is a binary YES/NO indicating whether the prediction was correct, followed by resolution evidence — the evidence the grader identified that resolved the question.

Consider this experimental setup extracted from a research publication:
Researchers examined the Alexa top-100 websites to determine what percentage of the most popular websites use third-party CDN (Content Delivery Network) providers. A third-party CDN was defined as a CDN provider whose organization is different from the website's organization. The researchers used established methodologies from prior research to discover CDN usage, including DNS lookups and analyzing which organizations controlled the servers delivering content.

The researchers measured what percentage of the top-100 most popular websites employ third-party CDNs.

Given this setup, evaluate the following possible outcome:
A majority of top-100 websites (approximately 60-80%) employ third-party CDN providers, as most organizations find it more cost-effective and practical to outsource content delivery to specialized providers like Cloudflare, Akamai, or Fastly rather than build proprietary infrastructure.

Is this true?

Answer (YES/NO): YES